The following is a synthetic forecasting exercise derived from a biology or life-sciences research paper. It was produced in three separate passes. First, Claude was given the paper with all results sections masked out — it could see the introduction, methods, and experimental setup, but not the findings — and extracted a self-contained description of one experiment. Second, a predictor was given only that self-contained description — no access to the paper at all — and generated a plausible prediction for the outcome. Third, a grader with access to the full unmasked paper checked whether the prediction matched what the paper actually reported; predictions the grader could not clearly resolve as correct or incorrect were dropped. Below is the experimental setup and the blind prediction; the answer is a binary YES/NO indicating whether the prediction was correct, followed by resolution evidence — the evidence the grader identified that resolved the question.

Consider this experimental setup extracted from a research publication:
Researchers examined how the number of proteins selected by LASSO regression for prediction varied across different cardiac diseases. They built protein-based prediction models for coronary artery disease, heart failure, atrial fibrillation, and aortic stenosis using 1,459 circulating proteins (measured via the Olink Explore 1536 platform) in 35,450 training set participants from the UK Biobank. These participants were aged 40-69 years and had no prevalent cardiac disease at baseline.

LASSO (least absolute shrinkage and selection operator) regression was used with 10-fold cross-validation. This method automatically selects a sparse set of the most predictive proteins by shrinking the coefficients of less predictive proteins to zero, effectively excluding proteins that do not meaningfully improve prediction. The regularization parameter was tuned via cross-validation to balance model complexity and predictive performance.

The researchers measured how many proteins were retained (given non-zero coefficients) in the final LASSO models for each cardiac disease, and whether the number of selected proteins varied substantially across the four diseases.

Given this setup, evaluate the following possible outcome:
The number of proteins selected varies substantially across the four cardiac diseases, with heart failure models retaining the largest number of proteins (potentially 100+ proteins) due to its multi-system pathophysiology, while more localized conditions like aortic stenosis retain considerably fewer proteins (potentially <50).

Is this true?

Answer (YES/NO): NO